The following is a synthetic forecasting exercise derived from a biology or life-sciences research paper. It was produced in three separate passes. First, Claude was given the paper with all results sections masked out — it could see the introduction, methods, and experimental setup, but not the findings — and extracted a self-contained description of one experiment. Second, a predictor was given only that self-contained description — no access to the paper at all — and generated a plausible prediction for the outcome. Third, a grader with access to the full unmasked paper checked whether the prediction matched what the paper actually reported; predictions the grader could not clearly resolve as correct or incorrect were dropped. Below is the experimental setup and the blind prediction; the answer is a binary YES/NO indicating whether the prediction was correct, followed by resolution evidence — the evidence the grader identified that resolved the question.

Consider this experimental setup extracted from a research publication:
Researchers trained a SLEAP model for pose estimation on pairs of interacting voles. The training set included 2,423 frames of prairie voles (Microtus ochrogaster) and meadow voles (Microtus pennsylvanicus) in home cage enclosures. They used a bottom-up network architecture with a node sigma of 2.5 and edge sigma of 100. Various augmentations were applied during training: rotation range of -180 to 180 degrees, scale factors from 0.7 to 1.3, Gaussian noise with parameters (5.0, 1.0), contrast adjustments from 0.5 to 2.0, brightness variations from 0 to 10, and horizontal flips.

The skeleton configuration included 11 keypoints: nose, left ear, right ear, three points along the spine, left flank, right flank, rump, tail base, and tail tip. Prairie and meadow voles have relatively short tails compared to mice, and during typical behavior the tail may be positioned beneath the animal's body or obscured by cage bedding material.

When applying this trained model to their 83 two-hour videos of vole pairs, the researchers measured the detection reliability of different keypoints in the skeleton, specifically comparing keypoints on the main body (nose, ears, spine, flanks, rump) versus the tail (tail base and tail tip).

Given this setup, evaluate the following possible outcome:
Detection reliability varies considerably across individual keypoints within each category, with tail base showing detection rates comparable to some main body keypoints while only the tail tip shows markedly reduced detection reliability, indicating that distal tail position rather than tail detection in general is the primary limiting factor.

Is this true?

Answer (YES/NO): NO